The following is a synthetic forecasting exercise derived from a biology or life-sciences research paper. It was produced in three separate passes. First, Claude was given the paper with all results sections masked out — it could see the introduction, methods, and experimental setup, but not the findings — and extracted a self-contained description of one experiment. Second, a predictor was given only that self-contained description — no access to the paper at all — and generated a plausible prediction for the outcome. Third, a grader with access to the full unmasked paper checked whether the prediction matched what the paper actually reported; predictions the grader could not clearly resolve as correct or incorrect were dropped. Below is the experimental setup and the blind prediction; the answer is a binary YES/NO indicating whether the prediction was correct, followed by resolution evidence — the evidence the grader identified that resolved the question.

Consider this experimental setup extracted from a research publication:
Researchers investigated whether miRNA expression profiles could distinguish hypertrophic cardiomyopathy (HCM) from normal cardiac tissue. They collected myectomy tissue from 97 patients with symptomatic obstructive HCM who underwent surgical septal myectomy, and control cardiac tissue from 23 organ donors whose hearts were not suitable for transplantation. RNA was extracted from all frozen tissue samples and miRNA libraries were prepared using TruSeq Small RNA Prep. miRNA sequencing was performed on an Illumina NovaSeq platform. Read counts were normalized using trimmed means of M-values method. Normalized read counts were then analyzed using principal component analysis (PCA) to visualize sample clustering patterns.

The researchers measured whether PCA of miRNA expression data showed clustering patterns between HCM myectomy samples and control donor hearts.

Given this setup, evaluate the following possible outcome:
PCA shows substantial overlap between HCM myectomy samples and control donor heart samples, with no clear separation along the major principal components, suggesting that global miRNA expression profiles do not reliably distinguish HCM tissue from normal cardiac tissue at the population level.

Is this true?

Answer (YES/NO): NO